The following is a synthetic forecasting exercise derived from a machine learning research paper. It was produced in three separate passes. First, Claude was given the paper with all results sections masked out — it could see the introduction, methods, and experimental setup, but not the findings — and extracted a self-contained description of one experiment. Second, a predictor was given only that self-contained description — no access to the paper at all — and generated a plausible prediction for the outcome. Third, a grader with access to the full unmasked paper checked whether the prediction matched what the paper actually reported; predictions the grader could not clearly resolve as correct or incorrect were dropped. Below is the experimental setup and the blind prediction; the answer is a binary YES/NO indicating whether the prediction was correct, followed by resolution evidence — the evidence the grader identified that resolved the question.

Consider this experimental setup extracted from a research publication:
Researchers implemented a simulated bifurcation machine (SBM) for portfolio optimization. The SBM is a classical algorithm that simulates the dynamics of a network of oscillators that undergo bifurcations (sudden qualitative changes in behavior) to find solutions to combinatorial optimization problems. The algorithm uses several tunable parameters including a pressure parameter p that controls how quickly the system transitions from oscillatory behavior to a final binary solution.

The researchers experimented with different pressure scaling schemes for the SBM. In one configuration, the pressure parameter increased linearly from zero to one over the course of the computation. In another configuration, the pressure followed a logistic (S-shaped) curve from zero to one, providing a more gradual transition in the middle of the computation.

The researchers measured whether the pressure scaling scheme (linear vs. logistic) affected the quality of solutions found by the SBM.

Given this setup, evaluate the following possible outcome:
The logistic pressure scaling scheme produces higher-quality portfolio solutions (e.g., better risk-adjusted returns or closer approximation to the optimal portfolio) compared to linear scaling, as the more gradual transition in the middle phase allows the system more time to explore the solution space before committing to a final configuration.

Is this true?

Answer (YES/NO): NO